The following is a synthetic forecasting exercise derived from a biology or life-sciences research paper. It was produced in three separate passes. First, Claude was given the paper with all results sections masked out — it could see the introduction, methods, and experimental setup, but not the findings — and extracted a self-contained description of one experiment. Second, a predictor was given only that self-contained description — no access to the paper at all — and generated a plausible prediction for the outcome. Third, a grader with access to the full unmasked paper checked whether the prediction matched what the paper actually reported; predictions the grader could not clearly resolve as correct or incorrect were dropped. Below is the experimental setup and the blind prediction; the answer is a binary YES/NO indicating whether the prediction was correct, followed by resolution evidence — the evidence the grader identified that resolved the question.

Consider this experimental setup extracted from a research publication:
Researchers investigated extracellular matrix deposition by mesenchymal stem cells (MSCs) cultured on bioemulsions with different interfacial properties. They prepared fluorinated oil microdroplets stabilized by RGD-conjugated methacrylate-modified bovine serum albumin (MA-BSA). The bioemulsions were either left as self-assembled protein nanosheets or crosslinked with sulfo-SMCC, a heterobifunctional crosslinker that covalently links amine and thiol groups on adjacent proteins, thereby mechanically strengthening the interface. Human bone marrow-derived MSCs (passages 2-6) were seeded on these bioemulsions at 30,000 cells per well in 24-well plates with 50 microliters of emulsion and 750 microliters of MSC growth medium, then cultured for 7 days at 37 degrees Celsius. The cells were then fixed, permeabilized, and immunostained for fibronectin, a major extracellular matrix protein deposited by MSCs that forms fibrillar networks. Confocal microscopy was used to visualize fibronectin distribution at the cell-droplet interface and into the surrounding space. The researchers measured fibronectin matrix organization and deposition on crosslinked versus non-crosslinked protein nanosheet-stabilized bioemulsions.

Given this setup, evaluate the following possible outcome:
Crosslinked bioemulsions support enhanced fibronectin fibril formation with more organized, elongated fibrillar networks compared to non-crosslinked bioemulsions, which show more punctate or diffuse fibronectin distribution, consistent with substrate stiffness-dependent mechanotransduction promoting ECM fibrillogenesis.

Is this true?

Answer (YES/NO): YES